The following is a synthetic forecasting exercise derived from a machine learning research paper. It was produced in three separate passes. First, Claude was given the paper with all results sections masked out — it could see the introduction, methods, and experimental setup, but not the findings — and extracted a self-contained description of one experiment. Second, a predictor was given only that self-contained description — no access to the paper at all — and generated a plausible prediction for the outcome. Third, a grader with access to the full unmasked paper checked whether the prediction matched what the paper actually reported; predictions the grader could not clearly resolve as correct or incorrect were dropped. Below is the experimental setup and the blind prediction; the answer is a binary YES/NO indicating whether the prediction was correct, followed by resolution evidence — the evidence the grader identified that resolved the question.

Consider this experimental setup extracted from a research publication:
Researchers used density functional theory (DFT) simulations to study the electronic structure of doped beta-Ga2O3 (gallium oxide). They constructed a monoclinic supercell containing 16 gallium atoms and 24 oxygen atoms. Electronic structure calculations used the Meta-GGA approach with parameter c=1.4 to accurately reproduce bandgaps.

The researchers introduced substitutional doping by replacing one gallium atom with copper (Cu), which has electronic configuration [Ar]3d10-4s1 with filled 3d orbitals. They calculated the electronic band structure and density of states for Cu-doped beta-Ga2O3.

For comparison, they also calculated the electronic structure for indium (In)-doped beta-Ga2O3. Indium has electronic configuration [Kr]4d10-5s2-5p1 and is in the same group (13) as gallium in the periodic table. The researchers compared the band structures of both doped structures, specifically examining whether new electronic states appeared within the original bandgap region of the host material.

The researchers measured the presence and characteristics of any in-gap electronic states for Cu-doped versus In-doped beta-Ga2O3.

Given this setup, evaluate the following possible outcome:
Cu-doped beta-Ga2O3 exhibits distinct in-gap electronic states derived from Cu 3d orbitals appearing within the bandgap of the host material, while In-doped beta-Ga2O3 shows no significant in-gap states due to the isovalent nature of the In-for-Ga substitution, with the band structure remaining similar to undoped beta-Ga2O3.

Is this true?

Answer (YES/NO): YES